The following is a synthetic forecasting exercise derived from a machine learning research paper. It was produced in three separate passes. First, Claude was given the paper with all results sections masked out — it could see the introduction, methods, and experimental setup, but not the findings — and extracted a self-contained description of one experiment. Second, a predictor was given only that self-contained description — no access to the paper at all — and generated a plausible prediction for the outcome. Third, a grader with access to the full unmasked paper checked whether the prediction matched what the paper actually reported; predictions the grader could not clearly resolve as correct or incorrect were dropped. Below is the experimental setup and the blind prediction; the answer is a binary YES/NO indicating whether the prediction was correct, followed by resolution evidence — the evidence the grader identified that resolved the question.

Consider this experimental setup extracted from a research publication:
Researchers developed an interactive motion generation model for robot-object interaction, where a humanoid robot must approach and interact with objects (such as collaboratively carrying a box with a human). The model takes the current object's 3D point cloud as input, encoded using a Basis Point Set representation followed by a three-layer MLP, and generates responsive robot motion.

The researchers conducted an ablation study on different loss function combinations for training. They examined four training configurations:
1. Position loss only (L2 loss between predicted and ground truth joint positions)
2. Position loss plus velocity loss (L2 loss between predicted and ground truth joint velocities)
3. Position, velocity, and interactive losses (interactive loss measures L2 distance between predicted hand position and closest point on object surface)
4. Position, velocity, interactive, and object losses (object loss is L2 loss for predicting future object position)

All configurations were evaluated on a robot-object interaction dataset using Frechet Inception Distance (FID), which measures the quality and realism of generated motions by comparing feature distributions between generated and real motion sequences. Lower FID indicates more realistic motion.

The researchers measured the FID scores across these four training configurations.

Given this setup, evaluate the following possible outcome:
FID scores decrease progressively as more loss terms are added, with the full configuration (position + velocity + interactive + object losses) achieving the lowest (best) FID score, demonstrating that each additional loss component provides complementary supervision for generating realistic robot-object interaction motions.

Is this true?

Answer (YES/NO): NO